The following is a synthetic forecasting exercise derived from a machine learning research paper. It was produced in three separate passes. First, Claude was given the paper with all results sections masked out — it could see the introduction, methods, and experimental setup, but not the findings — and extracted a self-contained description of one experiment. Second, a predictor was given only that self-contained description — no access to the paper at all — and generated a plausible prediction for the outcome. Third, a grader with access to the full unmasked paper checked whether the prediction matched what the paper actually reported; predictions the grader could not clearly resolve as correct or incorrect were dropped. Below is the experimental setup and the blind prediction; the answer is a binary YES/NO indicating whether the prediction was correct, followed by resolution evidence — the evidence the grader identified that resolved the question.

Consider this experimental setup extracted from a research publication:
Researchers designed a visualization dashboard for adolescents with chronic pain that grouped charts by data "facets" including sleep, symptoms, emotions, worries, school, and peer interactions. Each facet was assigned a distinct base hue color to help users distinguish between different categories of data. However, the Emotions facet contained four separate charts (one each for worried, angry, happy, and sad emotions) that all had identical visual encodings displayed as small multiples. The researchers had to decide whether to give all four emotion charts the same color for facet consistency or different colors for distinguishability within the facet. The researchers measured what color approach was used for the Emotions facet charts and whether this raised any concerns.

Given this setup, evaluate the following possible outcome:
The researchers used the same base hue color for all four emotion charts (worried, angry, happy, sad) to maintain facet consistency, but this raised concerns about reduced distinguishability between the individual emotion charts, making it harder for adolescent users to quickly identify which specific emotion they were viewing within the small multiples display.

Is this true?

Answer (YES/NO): NO